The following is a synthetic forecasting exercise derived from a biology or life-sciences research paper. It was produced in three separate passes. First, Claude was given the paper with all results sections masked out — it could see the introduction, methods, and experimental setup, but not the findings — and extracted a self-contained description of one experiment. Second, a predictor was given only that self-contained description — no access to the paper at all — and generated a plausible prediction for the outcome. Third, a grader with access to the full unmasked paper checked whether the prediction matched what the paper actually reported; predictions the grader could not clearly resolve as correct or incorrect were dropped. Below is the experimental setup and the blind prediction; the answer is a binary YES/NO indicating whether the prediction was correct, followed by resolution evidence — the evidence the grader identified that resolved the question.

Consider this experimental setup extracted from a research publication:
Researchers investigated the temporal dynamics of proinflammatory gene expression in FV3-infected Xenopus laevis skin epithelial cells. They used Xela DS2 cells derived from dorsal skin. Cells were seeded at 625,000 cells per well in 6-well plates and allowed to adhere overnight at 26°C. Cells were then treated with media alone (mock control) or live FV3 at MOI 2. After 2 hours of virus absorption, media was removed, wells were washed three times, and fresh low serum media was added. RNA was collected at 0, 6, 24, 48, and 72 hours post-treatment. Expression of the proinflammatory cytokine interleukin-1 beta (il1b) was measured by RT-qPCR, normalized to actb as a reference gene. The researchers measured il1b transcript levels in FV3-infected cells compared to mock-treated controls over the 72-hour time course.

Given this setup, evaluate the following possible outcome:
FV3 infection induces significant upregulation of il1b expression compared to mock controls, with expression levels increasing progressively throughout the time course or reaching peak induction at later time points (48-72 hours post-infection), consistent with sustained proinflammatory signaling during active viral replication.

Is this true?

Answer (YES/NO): NO